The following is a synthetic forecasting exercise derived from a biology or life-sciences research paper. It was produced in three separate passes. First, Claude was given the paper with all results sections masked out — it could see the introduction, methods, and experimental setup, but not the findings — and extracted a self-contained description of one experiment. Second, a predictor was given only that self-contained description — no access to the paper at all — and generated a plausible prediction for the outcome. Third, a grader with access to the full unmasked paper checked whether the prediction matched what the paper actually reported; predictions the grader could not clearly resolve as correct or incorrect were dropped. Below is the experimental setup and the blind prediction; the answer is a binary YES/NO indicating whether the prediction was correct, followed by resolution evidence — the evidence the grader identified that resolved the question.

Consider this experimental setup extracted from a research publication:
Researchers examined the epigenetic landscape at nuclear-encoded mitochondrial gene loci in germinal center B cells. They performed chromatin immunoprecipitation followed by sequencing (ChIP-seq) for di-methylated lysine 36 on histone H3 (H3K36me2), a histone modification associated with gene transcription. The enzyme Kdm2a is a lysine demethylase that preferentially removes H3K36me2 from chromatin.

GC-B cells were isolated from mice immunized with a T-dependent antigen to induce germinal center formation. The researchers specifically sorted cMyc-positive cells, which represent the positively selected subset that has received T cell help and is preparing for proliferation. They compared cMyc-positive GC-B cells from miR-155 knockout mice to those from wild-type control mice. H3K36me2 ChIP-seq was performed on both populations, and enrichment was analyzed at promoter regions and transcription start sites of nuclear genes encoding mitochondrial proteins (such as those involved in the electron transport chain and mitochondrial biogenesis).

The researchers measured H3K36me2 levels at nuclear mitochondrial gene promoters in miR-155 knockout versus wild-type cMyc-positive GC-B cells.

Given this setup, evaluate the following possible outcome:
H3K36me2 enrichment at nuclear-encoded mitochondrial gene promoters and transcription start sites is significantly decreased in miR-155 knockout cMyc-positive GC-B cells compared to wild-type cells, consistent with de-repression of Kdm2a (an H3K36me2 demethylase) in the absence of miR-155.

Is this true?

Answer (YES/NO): YES